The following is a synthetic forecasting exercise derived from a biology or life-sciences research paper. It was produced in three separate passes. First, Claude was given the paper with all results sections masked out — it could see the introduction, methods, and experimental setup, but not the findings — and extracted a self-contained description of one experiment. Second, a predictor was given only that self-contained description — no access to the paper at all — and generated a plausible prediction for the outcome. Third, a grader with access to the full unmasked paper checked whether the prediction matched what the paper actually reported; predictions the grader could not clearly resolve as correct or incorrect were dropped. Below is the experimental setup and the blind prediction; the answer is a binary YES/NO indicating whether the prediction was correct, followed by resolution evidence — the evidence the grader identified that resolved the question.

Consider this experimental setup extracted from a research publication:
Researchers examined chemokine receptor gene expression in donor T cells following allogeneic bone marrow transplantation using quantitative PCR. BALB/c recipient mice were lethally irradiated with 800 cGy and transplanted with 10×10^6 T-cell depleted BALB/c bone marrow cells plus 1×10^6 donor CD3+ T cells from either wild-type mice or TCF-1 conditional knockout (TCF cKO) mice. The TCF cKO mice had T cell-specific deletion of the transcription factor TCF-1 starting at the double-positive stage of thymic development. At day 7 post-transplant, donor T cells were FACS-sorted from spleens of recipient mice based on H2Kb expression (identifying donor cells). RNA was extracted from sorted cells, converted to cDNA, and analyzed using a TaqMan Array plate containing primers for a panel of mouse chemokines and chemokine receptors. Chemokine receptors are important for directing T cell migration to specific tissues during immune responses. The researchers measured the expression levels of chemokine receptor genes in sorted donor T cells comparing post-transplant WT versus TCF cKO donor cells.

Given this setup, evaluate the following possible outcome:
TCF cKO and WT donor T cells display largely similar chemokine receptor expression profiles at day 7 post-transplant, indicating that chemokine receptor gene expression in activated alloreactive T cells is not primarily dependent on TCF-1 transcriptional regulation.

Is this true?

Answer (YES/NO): NO